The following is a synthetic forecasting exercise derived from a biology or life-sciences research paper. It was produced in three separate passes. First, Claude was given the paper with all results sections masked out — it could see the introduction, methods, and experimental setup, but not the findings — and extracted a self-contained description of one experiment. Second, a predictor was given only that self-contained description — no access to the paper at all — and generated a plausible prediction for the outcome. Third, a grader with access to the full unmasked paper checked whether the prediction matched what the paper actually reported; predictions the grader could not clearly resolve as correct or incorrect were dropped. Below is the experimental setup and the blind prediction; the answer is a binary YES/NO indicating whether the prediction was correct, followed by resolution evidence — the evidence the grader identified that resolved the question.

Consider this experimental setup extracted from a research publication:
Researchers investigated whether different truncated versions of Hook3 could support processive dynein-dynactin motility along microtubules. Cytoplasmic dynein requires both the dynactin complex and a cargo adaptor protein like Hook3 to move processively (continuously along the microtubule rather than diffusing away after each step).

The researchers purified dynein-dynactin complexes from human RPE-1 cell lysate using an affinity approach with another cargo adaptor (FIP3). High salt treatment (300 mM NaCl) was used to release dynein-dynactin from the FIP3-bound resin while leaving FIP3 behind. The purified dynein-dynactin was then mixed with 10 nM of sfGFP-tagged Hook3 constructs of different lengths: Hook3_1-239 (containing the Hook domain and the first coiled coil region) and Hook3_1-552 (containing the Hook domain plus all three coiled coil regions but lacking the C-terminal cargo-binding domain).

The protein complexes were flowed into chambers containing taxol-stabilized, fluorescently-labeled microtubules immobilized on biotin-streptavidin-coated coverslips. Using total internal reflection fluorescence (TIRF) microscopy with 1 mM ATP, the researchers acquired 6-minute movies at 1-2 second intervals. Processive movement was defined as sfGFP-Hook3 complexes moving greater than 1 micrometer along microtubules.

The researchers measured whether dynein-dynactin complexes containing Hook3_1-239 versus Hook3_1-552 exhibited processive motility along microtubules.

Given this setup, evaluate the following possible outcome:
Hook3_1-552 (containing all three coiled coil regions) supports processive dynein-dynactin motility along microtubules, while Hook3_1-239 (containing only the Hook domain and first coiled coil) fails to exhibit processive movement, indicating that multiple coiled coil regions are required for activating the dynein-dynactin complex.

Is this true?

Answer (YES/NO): YES